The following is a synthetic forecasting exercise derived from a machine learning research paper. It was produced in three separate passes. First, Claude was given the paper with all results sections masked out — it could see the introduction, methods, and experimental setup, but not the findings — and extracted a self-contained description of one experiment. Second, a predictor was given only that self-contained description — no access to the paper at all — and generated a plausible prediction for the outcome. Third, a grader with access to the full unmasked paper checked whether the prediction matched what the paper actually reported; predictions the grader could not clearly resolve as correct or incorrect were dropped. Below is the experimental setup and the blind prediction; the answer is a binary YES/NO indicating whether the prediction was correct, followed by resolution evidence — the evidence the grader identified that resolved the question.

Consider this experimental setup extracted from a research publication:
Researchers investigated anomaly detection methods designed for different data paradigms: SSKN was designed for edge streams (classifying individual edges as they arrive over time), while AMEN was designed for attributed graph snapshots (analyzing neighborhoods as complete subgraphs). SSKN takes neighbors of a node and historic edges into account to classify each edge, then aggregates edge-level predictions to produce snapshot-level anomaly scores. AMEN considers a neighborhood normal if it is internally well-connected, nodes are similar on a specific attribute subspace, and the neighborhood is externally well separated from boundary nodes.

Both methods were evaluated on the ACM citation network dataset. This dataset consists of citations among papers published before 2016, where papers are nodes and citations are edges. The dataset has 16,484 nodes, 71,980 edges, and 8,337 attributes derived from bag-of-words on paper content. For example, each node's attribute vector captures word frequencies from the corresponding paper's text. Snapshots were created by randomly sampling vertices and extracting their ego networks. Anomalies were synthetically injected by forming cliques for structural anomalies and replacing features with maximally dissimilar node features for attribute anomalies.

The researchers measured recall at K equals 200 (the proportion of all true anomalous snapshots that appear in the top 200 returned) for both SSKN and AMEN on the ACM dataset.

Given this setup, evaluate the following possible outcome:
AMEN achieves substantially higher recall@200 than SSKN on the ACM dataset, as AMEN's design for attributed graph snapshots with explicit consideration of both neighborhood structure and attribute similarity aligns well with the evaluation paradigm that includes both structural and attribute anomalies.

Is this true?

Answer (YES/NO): YES